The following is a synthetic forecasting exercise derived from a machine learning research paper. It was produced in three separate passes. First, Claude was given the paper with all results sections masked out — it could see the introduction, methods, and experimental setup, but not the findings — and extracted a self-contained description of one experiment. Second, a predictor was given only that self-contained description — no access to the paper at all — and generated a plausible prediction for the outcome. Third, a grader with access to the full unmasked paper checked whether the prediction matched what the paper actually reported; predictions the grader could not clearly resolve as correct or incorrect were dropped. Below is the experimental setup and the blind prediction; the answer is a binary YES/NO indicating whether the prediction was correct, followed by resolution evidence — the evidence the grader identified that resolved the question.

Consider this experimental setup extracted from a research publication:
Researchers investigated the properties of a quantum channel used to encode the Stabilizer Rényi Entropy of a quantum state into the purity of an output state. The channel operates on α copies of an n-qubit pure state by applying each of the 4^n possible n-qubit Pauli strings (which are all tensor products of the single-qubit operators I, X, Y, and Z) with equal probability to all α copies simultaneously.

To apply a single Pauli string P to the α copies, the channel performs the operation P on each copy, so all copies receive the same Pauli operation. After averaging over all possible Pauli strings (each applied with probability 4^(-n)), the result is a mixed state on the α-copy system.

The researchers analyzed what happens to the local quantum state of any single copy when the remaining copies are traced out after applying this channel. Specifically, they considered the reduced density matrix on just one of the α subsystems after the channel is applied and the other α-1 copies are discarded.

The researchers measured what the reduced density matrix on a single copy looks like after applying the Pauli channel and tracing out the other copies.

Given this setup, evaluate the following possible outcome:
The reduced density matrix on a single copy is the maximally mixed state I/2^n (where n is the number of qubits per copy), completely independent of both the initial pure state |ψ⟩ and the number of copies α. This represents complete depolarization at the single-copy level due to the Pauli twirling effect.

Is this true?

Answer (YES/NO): YES